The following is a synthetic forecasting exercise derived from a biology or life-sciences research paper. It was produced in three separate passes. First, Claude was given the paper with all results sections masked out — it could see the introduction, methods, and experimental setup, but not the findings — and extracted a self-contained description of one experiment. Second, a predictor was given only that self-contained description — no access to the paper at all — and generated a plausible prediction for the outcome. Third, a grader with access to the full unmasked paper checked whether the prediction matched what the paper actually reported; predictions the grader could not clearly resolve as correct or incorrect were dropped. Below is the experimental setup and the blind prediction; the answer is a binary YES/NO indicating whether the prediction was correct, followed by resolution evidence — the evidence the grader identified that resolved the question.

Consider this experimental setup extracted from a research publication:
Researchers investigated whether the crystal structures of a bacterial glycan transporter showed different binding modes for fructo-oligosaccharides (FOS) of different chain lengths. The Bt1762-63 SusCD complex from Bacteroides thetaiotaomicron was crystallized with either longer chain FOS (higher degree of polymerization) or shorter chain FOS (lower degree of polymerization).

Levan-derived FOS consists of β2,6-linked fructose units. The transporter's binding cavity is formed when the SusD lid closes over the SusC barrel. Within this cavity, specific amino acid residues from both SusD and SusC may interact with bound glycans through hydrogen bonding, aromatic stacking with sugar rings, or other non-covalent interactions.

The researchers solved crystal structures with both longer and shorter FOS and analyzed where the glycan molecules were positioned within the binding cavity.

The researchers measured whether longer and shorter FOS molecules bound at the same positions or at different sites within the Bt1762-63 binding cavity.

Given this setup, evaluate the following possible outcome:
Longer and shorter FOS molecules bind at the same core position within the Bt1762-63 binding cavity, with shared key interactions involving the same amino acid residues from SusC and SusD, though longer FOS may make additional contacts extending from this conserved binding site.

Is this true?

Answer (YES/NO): YES